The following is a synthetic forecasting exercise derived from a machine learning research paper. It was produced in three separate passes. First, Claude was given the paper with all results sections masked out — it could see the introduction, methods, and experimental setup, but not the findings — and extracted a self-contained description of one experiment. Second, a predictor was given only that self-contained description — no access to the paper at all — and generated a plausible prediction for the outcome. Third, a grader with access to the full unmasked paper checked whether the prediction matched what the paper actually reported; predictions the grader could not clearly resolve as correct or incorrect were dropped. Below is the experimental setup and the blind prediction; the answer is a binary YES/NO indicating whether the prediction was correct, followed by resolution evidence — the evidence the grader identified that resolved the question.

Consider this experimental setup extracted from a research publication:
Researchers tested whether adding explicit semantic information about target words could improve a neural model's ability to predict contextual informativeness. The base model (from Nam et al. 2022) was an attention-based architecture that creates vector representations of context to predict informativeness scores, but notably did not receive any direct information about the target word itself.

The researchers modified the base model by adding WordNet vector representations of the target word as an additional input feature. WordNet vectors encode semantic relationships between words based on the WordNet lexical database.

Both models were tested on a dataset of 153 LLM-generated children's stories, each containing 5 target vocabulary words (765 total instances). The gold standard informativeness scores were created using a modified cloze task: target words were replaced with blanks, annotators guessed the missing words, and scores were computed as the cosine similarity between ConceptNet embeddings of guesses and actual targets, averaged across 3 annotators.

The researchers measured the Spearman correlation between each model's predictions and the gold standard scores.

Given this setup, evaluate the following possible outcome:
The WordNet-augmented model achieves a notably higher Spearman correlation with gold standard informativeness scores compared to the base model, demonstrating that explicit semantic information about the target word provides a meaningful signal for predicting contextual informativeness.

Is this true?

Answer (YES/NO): NO